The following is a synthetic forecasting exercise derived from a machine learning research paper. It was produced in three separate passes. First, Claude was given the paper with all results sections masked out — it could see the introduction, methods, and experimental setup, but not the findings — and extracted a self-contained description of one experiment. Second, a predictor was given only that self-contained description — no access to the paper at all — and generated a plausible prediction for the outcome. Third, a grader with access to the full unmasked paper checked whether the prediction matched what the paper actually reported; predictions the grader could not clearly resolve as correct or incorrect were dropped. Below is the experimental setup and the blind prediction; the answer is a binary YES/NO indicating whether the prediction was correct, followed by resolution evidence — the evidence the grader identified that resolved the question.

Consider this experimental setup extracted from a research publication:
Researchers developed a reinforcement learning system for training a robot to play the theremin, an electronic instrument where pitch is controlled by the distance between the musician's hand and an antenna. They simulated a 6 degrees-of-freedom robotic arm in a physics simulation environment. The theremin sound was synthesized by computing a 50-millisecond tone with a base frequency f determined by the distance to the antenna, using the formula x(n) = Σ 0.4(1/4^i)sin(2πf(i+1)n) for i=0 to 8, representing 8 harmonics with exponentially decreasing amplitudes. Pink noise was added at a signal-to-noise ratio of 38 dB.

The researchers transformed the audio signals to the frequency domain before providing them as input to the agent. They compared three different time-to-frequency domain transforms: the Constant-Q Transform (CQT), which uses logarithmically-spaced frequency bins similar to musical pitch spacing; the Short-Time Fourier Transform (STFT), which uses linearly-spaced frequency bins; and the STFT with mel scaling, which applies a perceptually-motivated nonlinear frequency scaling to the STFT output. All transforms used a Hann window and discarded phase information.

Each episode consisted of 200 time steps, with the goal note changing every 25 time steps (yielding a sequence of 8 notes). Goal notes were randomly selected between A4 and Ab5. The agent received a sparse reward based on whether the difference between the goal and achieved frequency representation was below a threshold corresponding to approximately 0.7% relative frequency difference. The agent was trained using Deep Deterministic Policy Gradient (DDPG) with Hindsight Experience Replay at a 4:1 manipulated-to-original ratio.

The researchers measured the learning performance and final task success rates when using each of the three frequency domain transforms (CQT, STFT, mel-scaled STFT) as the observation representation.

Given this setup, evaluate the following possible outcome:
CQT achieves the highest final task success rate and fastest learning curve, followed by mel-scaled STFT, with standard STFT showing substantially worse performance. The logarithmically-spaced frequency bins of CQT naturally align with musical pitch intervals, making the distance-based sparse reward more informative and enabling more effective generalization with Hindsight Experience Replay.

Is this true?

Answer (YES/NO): NO